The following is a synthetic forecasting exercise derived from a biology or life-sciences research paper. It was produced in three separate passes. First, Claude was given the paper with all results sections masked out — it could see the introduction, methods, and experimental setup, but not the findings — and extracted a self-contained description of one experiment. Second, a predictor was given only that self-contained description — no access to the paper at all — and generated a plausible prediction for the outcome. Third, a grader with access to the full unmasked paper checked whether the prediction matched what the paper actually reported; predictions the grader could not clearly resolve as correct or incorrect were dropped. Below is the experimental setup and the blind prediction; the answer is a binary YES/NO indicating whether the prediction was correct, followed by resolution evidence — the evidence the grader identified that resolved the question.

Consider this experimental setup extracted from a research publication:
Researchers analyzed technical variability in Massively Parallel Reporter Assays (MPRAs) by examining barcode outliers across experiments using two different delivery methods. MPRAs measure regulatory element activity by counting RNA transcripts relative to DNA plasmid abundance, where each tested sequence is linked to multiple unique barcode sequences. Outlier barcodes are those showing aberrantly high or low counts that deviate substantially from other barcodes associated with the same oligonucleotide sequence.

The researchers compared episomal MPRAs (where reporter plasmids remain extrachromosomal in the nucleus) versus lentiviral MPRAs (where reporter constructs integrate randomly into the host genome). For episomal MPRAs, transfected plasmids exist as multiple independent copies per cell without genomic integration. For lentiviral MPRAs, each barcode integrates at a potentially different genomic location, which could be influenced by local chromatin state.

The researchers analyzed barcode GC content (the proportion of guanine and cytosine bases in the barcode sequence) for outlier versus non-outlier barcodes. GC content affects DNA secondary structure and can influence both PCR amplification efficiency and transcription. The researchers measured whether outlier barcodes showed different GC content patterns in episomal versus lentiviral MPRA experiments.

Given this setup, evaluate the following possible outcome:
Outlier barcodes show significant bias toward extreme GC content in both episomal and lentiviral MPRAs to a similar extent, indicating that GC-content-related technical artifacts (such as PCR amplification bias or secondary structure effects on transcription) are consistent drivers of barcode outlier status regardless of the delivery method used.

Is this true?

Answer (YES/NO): NO